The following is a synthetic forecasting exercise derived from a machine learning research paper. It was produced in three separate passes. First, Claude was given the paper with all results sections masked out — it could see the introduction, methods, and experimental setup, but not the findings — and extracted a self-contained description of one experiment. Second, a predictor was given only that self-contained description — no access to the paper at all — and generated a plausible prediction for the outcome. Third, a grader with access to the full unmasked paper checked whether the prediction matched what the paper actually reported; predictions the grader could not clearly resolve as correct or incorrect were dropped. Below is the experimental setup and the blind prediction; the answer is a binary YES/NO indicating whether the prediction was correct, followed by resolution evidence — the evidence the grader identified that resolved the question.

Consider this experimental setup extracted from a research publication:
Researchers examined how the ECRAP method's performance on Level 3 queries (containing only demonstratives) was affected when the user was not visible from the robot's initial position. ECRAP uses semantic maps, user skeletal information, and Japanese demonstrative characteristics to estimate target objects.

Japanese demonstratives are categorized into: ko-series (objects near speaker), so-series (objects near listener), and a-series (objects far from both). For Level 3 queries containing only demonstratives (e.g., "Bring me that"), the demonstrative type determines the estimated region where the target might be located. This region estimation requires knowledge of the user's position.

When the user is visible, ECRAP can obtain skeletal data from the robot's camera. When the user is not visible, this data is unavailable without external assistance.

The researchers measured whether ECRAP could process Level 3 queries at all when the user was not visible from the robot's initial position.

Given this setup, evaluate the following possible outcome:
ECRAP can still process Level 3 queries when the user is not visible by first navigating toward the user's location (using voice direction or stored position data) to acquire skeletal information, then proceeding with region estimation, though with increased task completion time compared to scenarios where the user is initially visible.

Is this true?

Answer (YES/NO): NO